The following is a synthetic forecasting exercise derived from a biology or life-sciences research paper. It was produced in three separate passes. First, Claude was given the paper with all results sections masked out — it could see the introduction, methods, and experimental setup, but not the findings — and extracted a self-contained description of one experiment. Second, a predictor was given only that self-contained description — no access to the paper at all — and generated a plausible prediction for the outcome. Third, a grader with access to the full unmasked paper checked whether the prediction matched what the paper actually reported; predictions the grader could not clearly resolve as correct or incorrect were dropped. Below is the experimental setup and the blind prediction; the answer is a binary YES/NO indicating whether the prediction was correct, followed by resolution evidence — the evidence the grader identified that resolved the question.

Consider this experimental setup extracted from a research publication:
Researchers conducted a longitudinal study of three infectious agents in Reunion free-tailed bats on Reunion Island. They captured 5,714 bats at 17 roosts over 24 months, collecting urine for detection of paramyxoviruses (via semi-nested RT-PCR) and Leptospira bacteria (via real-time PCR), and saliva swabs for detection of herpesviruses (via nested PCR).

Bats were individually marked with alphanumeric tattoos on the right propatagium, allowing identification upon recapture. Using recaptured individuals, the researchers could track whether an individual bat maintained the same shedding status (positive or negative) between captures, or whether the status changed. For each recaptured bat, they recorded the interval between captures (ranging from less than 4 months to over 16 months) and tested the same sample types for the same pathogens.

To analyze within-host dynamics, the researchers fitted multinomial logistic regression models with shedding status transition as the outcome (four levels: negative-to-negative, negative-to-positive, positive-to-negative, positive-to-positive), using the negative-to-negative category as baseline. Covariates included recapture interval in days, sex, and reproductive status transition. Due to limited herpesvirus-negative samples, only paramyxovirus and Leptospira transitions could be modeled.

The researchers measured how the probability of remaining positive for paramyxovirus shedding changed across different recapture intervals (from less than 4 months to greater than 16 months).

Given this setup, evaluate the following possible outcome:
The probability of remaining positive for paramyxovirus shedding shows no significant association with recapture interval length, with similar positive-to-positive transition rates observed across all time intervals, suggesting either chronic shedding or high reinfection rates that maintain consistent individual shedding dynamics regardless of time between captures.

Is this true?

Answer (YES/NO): YES